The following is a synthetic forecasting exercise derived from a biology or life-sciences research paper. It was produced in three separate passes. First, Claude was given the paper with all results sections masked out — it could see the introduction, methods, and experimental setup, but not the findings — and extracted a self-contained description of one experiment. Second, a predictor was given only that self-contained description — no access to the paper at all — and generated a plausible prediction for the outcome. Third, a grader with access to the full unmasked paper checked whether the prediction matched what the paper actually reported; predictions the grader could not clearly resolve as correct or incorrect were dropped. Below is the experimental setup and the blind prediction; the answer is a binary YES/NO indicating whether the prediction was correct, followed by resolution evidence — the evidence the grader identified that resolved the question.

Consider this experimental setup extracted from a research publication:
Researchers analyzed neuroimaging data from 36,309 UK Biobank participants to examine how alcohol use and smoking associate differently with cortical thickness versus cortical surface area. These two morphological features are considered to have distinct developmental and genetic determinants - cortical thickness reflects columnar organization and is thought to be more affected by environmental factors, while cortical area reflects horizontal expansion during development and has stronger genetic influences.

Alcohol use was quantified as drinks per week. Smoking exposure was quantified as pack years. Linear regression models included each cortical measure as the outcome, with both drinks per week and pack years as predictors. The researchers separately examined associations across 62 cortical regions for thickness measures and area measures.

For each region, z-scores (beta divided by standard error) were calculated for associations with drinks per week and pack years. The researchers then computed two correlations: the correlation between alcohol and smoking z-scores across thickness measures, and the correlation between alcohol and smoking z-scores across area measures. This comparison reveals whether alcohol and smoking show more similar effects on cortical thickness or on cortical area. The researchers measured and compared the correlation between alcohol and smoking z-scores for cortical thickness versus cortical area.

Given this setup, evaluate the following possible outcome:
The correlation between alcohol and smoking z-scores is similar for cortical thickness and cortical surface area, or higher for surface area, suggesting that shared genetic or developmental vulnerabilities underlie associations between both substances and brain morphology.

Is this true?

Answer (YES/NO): NO